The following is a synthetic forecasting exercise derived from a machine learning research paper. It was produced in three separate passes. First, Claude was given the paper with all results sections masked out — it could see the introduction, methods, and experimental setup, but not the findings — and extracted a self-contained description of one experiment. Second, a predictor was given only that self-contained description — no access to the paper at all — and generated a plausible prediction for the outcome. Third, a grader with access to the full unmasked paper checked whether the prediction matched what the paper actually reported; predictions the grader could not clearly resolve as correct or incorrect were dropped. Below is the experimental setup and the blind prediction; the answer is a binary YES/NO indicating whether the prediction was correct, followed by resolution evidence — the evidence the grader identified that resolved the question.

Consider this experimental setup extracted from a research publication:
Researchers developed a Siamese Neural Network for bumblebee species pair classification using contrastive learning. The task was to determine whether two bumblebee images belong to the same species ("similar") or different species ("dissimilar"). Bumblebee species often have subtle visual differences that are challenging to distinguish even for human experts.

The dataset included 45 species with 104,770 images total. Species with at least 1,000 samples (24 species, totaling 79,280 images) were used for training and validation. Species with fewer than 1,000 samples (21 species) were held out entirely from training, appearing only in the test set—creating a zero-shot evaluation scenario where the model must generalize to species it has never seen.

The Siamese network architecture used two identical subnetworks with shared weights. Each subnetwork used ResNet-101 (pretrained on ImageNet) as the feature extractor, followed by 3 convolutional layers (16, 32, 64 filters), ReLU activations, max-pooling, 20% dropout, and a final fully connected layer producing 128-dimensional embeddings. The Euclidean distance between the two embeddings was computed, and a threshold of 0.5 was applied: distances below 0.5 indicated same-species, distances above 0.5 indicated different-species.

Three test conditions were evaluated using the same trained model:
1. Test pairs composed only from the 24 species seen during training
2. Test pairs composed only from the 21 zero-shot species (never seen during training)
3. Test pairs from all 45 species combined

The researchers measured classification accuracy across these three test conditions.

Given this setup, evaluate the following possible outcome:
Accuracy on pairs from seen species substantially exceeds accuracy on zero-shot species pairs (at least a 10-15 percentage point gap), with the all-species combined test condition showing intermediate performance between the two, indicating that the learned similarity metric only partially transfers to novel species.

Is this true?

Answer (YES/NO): NO